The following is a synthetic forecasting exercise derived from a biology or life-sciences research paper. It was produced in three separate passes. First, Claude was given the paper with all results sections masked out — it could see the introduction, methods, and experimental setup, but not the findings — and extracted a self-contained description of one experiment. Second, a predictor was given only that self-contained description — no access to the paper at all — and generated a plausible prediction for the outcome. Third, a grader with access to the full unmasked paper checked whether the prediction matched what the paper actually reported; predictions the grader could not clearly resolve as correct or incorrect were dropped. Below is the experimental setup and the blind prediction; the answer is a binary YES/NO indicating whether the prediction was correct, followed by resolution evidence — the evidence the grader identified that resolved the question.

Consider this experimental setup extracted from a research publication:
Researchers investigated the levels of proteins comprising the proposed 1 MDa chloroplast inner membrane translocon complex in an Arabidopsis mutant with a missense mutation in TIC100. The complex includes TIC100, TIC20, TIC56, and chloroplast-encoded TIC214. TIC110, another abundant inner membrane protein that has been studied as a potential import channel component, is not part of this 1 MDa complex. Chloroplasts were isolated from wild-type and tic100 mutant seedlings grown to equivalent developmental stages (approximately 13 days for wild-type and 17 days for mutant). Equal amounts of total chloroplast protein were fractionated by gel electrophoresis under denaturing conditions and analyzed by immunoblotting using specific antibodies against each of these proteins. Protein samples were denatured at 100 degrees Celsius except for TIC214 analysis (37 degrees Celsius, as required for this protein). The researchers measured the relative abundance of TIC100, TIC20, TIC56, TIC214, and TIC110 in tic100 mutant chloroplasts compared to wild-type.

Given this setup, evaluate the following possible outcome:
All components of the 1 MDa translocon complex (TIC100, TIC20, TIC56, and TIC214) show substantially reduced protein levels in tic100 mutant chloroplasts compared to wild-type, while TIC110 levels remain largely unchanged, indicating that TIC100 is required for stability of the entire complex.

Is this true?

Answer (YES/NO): NO